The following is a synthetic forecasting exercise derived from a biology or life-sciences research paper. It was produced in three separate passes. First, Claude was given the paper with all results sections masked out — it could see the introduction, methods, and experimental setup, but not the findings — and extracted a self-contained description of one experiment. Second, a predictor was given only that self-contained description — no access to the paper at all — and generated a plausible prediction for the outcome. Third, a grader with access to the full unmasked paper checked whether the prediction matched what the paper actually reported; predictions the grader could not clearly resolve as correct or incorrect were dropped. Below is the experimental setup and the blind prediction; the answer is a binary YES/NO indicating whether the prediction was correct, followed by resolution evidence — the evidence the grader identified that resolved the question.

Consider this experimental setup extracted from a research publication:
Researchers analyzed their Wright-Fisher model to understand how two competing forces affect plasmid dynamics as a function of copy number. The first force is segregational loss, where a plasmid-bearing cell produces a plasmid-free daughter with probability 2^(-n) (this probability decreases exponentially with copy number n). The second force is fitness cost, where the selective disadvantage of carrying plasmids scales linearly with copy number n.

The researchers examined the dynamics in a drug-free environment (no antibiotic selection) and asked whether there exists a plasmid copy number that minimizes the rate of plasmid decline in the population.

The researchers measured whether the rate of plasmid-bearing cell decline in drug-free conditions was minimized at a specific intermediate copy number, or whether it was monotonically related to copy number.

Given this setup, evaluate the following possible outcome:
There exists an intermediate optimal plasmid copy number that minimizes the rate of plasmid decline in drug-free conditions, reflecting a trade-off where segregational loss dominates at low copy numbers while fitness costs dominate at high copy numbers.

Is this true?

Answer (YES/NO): YES